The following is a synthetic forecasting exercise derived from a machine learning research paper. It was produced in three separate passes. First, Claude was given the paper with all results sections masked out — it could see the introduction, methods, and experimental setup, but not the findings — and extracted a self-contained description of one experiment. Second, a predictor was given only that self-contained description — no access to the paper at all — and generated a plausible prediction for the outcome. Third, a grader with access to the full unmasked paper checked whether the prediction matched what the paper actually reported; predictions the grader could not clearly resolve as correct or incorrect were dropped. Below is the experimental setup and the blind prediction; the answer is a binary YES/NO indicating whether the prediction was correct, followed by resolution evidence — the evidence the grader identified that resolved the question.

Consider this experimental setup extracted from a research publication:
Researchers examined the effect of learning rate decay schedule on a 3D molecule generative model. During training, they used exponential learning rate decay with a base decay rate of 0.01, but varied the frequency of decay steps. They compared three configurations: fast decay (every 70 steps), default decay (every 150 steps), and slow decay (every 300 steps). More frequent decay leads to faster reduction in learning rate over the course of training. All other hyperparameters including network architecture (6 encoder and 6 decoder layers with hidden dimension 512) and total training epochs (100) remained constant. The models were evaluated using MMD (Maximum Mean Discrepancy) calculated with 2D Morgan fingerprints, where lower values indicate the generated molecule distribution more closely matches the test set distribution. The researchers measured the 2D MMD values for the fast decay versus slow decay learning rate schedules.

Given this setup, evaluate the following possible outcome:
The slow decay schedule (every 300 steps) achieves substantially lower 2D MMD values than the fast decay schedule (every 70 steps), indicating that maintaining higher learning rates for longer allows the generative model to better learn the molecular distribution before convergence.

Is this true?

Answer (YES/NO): NO